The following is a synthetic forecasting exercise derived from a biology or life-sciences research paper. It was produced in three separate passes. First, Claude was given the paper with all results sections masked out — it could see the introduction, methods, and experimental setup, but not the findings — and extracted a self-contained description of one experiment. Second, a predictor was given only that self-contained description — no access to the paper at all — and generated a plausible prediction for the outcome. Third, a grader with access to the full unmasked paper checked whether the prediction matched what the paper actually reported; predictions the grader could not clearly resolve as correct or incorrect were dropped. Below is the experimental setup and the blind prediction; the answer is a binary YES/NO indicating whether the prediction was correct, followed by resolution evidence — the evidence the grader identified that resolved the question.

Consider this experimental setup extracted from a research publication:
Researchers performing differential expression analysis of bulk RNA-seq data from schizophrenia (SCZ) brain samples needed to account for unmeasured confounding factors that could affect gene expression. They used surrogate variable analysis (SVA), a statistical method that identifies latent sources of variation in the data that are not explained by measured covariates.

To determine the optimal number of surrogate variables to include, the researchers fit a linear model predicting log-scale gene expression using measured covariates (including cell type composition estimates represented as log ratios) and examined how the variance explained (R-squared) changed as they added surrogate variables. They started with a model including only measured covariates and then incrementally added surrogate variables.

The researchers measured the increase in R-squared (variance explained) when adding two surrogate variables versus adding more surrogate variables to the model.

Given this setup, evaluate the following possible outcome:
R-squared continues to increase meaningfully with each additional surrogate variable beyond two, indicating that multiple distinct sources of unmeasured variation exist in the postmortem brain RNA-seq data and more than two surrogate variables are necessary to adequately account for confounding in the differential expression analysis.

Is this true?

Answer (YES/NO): NO